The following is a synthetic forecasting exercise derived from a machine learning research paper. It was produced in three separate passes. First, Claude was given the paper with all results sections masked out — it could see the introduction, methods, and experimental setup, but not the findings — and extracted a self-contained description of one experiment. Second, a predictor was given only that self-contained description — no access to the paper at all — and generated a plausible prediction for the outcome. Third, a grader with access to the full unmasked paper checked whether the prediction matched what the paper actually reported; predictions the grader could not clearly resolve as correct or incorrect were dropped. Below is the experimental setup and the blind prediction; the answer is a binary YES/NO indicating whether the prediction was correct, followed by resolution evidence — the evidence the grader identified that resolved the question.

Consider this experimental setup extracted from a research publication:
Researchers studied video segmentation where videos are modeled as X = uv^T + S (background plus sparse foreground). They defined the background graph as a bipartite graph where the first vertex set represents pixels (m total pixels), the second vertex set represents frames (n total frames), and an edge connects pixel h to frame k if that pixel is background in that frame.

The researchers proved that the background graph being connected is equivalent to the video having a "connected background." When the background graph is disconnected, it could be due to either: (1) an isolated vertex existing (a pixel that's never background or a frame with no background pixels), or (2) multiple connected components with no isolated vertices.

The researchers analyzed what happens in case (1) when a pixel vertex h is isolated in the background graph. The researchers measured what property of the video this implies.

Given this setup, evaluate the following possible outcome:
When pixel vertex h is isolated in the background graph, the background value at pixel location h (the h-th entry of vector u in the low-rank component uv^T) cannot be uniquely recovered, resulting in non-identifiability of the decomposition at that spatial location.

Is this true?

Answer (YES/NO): NO